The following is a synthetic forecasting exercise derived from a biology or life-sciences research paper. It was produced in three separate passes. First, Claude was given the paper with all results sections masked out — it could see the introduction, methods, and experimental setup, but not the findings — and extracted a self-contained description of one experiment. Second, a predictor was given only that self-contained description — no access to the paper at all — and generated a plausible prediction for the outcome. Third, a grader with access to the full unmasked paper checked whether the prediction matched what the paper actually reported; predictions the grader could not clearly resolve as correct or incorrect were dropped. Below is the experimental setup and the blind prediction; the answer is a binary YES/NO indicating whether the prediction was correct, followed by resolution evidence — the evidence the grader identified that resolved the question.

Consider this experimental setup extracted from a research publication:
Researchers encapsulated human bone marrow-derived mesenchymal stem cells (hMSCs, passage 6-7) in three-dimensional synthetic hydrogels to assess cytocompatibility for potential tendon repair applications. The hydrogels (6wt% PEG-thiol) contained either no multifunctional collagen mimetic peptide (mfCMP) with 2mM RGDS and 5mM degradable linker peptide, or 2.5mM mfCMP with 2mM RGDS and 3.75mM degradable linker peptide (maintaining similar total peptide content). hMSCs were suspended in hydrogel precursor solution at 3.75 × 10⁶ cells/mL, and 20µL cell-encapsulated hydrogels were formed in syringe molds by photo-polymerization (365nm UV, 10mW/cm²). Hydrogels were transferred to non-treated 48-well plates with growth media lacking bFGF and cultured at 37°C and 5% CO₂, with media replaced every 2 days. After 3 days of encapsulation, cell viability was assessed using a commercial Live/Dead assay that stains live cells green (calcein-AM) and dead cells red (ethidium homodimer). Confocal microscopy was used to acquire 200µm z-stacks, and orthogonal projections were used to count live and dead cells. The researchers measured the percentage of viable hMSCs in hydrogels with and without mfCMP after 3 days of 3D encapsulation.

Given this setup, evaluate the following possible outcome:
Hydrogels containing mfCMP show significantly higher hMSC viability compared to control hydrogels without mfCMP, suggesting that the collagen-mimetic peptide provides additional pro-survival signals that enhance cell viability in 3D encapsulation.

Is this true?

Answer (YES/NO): NO